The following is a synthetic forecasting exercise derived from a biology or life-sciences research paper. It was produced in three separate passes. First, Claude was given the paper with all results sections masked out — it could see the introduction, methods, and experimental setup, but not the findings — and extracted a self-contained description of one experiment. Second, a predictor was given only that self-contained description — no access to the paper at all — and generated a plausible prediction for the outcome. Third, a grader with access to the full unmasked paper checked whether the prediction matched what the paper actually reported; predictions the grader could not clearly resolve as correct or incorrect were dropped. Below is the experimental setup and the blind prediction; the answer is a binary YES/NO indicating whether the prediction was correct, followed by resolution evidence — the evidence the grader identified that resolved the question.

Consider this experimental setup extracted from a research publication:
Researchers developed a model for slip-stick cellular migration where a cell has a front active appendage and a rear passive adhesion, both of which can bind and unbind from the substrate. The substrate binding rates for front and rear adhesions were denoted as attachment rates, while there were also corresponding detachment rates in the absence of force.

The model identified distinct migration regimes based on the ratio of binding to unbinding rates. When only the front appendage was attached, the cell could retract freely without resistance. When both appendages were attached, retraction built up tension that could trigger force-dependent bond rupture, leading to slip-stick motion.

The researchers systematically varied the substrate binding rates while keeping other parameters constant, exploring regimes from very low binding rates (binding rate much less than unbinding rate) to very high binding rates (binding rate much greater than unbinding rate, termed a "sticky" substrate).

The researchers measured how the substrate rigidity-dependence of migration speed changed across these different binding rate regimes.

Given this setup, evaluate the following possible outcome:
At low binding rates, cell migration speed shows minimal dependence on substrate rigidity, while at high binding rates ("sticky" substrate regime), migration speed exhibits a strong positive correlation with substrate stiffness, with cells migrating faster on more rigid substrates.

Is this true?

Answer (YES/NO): NO